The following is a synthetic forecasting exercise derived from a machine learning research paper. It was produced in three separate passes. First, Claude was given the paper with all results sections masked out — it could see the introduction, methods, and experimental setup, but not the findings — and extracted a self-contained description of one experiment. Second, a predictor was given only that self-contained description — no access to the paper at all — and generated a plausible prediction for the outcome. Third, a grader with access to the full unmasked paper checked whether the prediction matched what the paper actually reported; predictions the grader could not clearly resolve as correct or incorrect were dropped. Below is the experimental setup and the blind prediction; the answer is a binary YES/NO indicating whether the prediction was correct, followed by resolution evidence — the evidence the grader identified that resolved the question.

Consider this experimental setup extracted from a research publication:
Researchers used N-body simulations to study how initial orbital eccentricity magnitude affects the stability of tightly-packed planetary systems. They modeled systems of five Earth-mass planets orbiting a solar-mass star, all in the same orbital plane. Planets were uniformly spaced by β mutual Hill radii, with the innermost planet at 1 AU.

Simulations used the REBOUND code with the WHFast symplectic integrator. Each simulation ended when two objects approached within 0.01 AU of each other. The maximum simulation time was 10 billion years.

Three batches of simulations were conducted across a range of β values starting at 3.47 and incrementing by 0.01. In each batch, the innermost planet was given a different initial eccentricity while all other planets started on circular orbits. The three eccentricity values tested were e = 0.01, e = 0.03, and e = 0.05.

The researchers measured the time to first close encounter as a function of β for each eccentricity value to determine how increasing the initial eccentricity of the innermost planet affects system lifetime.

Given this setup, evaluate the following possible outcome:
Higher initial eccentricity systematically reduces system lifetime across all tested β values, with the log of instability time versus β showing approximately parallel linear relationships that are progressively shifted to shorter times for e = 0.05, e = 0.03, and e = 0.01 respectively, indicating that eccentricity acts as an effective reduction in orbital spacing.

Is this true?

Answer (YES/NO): NO